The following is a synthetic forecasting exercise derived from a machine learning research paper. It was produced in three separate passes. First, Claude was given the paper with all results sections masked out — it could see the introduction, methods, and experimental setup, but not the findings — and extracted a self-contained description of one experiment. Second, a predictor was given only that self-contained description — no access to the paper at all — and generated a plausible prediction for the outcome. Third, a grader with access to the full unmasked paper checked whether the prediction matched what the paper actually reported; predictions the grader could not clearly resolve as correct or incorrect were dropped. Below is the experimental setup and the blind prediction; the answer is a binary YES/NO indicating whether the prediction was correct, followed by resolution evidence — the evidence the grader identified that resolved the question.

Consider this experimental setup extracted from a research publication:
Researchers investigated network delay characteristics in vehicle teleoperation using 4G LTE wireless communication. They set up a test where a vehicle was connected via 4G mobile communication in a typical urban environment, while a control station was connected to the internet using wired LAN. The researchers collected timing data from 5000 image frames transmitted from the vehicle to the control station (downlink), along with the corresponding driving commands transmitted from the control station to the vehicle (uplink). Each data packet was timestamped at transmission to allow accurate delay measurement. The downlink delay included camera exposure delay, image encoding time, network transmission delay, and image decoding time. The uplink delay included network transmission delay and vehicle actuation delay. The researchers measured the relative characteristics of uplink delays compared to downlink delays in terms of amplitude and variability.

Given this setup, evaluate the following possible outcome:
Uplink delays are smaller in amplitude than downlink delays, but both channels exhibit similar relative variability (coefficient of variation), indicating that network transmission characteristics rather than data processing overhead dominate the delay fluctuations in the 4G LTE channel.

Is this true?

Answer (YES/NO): NO